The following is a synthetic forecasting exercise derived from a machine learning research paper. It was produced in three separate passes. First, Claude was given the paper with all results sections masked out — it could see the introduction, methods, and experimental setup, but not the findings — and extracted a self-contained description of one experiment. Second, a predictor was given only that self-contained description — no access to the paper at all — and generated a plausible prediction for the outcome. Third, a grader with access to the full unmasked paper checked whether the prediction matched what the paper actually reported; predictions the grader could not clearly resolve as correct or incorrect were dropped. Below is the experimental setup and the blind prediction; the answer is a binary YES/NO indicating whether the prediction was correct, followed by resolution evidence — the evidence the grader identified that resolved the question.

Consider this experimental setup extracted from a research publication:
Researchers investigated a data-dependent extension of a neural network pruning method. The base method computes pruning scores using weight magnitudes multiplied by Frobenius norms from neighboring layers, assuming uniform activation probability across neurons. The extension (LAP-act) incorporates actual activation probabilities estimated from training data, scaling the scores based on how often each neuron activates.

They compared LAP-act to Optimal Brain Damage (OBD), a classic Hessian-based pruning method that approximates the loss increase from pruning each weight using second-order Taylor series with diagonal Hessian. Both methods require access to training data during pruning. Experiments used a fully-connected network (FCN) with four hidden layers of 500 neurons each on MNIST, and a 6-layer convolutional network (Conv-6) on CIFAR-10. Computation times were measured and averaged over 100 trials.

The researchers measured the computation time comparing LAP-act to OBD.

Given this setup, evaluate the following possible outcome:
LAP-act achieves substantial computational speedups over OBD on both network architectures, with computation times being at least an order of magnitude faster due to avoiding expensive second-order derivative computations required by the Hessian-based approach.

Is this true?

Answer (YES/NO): NO